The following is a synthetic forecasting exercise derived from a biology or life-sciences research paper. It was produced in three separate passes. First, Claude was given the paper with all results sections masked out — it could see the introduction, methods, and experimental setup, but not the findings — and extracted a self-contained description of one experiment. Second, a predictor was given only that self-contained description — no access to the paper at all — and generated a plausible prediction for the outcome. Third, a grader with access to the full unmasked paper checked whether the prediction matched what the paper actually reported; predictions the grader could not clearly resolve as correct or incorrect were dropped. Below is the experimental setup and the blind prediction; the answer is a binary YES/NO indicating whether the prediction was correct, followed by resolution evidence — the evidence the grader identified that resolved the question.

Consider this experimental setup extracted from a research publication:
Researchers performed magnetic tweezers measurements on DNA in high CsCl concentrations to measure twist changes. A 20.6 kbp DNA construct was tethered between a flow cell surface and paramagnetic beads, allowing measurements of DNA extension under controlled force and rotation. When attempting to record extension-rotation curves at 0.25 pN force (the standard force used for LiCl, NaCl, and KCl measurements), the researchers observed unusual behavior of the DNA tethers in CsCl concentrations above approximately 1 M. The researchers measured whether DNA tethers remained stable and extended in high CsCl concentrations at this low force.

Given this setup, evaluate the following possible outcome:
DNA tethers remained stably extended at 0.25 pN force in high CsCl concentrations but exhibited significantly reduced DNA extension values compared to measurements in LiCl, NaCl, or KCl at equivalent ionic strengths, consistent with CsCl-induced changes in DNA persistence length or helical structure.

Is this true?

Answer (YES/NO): NO